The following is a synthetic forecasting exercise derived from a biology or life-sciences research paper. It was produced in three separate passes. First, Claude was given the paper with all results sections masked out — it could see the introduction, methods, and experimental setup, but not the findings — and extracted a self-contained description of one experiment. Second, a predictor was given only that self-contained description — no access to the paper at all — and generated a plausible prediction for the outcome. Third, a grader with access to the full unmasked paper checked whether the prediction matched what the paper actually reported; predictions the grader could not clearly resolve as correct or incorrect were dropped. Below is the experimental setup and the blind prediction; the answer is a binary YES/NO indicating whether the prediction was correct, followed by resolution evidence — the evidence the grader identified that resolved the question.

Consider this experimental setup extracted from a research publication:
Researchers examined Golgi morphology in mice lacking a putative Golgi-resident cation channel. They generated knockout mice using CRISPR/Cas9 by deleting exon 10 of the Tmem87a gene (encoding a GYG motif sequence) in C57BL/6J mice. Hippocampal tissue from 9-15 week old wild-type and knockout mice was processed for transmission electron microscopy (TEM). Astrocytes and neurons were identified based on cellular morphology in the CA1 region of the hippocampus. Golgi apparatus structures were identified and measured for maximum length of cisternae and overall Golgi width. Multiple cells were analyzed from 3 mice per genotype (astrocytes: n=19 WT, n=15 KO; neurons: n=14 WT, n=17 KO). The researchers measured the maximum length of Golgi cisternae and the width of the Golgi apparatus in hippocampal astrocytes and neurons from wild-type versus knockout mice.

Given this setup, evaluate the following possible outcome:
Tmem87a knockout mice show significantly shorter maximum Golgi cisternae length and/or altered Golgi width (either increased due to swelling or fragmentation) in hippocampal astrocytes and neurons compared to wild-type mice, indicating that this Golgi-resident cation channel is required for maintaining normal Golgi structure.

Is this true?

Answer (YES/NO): YES